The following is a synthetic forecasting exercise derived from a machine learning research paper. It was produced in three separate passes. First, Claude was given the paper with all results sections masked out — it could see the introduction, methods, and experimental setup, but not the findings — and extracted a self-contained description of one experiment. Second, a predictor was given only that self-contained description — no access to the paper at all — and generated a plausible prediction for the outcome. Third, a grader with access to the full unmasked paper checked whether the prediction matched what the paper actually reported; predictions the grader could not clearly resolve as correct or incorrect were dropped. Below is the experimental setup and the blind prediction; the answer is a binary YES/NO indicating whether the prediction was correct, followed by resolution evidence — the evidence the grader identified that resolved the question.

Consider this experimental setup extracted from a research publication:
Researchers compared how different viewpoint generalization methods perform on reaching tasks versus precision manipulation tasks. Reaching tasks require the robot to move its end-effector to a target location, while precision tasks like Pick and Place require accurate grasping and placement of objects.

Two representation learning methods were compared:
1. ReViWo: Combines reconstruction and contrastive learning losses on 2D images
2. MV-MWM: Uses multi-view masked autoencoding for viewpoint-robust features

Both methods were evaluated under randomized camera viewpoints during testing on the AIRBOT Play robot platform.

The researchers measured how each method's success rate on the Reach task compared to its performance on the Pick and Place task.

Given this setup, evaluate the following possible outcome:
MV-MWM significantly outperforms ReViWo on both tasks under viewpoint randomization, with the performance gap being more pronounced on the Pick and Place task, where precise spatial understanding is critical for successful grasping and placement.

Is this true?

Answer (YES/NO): NO